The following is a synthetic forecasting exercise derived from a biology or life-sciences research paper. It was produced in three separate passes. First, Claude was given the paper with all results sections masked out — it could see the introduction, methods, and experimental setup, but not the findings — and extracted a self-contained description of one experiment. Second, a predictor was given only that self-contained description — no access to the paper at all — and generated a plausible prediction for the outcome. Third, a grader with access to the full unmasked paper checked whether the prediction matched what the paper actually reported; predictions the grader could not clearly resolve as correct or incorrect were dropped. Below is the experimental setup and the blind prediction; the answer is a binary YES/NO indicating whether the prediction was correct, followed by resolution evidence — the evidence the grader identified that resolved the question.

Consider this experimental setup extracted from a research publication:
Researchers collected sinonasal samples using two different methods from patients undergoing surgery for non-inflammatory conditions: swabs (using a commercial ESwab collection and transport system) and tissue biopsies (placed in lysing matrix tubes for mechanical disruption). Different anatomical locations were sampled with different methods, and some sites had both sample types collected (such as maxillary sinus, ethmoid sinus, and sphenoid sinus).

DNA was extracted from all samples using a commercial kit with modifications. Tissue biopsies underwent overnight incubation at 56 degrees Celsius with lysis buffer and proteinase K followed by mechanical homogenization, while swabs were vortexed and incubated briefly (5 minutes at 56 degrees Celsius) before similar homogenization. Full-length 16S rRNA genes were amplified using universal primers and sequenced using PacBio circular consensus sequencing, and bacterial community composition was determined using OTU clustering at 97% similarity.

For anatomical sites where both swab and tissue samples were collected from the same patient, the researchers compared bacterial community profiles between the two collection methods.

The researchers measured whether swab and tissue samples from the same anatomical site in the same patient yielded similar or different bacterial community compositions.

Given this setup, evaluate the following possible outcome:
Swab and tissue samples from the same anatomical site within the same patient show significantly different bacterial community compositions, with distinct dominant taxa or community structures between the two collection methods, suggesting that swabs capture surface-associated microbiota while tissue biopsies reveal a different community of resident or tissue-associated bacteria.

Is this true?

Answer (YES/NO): NO